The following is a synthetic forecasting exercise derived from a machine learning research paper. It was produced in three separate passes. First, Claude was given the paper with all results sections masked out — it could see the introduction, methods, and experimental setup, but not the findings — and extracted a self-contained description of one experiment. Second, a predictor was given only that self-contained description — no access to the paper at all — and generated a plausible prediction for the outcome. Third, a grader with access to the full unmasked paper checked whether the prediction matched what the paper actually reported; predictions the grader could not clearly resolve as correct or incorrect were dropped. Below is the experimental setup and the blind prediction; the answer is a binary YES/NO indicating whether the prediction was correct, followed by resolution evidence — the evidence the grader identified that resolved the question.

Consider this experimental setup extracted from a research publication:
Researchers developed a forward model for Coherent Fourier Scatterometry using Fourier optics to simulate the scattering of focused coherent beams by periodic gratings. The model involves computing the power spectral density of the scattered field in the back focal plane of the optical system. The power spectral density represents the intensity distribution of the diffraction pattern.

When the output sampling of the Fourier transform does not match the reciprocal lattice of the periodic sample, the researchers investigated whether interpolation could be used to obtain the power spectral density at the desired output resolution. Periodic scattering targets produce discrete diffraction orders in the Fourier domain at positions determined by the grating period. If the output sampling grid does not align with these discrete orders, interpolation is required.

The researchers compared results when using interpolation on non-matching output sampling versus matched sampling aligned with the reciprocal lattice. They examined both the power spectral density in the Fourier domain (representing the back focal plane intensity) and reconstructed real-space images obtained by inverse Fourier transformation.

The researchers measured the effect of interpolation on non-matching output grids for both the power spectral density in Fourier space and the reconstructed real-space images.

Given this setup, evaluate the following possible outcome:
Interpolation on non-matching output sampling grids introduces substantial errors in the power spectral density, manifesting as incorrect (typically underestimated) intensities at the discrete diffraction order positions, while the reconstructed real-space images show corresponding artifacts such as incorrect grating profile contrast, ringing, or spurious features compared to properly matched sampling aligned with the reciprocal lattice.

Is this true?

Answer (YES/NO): NO